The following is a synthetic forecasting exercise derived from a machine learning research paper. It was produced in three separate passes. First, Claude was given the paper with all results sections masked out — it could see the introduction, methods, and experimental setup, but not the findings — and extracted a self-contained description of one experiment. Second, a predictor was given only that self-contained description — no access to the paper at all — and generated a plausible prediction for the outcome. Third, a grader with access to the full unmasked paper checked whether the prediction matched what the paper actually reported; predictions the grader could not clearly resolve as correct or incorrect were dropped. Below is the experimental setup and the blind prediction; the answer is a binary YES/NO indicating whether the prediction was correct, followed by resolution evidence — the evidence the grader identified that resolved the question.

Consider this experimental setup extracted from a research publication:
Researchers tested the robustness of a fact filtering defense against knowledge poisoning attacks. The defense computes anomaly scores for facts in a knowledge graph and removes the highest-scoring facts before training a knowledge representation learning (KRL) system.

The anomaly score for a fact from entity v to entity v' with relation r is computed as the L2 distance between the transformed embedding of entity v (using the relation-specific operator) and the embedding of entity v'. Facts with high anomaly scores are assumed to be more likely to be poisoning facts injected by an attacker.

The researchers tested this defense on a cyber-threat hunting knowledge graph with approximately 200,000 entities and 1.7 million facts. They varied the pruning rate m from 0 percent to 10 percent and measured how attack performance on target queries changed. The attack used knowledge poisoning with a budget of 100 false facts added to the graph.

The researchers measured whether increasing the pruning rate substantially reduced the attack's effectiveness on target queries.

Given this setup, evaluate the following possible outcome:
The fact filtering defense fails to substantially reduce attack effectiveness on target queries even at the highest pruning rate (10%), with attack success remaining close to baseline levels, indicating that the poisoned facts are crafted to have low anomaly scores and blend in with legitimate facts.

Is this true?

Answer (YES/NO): YES